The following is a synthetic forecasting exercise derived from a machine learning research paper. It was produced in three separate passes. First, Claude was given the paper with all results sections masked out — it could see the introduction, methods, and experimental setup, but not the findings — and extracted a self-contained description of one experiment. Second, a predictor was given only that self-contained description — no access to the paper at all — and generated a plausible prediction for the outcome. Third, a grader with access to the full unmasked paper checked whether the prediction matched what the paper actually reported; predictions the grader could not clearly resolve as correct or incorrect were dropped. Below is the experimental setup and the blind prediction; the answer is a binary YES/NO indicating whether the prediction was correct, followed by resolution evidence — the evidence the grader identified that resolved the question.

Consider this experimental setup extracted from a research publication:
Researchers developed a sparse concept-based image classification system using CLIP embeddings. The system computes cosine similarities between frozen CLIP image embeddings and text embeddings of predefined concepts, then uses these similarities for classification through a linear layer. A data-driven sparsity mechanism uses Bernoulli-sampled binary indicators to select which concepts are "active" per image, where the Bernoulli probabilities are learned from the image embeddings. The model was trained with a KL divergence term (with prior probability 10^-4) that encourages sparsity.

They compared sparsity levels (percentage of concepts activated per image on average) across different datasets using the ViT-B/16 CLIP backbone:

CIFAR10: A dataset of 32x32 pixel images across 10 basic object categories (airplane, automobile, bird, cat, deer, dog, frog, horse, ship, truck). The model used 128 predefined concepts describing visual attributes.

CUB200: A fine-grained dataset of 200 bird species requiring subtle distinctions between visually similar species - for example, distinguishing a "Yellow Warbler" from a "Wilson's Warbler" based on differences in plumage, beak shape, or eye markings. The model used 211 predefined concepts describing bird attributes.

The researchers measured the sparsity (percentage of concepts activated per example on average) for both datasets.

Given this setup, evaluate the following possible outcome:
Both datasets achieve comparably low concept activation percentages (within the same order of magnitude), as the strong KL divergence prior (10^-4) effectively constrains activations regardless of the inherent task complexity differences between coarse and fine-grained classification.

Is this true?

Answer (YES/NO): NO